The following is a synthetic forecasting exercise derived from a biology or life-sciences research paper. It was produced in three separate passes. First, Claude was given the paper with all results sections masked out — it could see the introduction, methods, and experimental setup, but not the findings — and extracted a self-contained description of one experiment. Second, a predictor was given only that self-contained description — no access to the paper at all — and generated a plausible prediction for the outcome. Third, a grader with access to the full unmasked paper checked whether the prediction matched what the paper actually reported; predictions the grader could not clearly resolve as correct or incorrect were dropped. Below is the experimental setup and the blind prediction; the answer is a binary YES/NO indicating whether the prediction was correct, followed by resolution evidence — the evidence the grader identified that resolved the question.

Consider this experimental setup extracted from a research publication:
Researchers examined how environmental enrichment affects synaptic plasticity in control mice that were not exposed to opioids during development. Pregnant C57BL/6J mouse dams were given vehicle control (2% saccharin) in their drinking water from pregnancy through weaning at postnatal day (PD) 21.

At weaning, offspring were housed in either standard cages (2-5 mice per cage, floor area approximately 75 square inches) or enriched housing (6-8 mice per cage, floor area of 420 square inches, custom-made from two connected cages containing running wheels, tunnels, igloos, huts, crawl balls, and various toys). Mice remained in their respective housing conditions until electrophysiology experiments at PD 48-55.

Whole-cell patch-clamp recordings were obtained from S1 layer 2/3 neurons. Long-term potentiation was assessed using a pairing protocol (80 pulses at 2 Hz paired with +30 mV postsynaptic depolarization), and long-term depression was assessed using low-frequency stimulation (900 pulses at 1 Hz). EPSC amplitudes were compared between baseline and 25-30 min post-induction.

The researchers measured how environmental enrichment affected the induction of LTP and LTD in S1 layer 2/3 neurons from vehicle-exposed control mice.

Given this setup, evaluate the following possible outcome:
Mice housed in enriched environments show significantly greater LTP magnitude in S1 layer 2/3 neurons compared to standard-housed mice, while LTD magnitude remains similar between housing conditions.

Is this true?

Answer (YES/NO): NO